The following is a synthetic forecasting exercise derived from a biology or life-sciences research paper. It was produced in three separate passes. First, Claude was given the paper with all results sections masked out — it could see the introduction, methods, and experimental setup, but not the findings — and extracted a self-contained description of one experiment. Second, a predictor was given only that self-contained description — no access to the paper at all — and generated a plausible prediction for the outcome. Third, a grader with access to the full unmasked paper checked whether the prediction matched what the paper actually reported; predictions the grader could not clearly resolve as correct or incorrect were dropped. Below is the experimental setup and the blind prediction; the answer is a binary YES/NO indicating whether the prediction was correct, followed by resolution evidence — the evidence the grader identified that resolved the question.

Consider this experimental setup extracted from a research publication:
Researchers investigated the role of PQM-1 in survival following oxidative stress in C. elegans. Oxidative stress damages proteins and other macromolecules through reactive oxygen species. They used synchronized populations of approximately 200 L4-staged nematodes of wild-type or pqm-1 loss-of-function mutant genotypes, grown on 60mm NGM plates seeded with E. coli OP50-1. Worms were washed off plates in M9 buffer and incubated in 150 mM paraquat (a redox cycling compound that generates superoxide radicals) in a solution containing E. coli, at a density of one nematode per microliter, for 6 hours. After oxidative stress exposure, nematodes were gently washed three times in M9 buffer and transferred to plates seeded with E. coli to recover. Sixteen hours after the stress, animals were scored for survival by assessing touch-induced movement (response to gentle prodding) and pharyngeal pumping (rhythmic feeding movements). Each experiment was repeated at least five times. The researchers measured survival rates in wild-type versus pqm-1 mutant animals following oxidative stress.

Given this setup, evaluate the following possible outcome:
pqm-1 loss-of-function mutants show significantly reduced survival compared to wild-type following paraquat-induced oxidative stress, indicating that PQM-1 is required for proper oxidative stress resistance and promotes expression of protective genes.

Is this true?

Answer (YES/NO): YES